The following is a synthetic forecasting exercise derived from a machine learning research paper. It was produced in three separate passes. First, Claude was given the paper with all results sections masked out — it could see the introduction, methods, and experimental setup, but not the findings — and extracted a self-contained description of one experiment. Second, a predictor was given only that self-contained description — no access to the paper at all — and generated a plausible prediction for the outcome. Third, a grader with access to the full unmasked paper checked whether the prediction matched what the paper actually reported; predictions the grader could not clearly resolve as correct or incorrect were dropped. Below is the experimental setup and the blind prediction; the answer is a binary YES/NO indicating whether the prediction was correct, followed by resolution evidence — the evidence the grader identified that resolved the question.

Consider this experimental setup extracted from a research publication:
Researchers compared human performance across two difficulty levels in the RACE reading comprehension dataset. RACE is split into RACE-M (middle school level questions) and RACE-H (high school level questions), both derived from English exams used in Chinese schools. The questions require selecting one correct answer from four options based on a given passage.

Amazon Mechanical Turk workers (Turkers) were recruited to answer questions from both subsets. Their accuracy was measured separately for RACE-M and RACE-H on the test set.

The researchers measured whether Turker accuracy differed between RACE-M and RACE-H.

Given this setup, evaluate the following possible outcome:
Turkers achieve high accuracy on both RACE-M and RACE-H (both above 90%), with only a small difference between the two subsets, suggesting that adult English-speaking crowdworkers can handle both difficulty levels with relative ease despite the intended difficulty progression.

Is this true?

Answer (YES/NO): NO